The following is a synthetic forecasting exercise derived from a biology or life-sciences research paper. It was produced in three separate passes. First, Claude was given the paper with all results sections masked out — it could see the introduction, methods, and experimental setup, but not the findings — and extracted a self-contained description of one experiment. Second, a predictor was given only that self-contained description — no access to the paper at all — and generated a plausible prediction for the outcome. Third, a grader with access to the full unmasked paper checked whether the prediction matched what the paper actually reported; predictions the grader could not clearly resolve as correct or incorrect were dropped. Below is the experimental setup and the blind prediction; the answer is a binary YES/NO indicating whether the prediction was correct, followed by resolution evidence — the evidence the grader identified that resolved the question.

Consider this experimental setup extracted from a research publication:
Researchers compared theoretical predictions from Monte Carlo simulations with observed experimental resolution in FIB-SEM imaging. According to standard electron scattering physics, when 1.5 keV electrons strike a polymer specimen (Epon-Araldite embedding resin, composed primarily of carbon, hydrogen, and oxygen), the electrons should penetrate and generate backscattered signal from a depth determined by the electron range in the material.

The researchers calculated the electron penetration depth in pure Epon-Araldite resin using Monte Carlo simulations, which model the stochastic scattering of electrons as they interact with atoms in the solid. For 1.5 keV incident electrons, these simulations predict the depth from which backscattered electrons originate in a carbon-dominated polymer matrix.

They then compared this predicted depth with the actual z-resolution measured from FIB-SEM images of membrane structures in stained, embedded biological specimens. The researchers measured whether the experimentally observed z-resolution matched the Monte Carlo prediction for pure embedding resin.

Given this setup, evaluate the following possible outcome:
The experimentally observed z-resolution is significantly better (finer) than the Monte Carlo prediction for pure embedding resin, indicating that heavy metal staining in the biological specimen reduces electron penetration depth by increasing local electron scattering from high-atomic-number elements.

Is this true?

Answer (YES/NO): NO